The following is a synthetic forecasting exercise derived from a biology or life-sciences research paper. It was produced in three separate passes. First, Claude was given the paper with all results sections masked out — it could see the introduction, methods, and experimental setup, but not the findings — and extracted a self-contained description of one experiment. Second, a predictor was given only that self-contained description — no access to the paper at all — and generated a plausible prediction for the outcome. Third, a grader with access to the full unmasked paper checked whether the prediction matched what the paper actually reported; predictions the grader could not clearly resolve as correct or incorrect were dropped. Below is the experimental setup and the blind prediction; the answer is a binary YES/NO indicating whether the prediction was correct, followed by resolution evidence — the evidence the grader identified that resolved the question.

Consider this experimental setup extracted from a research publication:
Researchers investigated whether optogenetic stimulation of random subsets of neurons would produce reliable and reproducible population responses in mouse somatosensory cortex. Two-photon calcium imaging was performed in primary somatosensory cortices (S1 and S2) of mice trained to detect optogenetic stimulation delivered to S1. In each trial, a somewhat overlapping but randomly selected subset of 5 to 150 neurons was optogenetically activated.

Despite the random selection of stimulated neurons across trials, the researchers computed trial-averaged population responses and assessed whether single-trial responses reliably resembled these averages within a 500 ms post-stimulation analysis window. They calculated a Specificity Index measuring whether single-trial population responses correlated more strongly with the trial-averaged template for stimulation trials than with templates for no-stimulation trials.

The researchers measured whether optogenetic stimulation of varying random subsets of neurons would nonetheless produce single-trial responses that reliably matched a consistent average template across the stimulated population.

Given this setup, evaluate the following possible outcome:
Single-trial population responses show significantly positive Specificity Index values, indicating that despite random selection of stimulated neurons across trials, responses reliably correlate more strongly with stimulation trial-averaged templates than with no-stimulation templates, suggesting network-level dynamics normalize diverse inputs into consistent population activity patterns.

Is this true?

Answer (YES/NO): YES